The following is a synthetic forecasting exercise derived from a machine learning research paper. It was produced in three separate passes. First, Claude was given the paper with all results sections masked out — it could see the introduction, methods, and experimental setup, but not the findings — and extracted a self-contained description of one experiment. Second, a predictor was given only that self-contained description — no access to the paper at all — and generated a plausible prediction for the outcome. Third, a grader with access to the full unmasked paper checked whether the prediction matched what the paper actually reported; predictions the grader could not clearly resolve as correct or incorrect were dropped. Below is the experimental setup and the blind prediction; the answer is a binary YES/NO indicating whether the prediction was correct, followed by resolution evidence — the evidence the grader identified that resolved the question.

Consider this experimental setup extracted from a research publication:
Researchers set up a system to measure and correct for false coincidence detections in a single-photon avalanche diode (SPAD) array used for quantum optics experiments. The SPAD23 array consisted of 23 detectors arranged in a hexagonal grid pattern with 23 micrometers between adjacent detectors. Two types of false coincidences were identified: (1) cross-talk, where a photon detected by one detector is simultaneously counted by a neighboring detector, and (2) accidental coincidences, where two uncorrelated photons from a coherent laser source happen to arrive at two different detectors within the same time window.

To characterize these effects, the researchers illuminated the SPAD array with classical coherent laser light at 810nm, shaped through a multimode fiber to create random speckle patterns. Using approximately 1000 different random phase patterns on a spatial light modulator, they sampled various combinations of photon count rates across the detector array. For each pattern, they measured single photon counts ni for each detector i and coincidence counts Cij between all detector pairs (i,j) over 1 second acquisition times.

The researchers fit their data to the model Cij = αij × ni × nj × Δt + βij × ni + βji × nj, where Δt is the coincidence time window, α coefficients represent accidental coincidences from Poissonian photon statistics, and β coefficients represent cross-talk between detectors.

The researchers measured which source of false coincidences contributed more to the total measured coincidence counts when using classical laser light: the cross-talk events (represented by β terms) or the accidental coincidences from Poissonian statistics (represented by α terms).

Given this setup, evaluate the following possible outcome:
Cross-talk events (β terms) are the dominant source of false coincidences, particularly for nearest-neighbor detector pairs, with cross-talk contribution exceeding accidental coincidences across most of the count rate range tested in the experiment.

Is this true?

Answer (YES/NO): NO